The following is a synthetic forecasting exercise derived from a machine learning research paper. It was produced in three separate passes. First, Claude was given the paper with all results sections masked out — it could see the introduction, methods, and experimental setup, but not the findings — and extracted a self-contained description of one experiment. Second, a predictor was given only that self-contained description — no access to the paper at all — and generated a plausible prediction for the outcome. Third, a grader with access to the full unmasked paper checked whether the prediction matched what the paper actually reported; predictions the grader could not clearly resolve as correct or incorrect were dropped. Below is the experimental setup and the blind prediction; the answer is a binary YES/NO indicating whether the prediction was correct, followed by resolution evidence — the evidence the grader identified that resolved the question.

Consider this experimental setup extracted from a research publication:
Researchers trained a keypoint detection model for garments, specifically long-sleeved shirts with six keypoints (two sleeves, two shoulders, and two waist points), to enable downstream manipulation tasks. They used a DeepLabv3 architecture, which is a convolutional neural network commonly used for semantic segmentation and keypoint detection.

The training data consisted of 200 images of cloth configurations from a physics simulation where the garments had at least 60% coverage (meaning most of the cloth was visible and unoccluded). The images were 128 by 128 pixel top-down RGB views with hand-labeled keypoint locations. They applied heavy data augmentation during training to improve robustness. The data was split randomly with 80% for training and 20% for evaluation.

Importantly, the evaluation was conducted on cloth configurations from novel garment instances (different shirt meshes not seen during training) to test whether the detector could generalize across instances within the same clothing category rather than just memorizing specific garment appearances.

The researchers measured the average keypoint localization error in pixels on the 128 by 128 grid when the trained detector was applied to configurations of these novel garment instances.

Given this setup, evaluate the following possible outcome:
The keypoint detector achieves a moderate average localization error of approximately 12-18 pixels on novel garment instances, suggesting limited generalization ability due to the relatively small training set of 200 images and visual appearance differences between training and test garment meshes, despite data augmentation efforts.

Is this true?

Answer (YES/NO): NO